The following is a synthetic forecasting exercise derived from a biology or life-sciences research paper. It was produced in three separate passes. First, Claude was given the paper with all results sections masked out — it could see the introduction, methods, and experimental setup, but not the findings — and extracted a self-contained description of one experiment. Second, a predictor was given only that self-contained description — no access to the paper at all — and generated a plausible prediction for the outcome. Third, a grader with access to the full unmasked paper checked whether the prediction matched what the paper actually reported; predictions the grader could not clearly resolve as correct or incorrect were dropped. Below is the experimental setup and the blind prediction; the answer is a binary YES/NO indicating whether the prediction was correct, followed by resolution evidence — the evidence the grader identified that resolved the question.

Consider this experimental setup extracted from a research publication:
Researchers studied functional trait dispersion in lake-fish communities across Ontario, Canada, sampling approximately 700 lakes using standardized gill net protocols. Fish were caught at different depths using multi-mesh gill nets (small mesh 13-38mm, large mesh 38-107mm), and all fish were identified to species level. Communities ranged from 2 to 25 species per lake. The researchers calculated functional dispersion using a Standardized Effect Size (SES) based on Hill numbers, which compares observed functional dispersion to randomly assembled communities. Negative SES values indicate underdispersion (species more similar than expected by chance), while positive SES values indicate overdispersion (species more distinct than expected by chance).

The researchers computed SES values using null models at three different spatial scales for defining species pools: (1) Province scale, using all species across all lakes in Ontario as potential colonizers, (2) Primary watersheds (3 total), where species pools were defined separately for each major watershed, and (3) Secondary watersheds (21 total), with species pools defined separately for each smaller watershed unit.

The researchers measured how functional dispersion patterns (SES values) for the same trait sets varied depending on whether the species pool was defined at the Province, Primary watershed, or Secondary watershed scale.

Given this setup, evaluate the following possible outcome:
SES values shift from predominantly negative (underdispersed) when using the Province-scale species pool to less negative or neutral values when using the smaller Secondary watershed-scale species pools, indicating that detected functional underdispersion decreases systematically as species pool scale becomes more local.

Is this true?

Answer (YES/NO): NO